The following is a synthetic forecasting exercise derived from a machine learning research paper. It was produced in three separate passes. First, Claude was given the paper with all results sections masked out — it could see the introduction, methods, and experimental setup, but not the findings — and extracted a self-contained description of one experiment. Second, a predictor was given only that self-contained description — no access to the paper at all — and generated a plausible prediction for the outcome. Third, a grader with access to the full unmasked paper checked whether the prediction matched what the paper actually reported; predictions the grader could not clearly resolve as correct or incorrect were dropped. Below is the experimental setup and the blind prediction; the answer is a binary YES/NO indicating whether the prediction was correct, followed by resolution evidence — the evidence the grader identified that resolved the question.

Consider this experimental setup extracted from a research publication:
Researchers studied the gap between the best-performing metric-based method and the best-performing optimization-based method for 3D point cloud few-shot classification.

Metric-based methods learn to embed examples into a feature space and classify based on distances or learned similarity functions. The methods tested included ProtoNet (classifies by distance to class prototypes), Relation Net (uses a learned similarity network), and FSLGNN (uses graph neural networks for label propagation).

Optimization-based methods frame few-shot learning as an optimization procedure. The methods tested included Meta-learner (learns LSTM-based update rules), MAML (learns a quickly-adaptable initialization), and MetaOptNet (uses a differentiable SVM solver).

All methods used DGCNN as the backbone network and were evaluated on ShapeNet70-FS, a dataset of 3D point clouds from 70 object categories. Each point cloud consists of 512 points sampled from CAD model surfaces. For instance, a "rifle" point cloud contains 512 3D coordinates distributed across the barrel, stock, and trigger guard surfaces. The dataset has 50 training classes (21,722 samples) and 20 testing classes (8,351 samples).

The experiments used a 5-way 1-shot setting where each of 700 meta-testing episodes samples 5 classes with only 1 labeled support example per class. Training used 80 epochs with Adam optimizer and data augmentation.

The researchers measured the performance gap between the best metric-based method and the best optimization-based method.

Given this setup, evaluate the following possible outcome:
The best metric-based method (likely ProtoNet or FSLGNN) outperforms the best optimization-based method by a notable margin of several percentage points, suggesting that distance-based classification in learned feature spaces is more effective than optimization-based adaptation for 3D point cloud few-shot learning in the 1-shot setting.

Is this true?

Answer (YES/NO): NO